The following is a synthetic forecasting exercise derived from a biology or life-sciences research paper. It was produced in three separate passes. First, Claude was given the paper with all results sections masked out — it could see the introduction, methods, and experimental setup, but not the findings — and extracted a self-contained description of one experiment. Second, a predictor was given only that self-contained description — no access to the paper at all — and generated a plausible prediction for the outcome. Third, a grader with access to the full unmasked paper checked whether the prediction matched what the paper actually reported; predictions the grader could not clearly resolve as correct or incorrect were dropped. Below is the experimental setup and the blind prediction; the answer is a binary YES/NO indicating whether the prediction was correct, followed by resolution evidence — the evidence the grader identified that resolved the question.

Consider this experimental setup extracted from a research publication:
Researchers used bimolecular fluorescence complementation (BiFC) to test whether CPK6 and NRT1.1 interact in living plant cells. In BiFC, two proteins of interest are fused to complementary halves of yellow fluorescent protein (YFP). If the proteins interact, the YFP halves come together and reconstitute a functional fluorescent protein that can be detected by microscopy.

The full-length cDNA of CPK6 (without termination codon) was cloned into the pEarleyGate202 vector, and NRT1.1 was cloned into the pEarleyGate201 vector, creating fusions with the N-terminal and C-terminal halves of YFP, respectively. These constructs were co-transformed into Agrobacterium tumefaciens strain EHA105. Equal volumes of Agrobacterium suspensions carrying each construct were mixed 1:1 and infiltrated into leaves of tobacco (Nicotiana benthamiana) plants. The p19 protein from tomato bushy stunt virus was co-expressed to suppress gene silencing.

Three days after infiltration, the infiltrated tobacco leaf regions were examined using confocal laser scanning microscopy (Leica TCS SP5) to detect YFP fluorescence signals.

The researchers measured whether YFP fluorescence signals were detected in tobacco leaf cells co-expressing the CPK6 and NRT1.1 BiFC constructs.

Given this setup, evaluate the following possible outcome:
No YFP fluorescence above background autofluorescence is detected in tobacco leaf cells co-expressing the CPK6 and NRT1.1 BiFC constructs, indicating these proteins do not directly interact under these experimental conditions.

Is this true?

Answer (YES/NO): NO